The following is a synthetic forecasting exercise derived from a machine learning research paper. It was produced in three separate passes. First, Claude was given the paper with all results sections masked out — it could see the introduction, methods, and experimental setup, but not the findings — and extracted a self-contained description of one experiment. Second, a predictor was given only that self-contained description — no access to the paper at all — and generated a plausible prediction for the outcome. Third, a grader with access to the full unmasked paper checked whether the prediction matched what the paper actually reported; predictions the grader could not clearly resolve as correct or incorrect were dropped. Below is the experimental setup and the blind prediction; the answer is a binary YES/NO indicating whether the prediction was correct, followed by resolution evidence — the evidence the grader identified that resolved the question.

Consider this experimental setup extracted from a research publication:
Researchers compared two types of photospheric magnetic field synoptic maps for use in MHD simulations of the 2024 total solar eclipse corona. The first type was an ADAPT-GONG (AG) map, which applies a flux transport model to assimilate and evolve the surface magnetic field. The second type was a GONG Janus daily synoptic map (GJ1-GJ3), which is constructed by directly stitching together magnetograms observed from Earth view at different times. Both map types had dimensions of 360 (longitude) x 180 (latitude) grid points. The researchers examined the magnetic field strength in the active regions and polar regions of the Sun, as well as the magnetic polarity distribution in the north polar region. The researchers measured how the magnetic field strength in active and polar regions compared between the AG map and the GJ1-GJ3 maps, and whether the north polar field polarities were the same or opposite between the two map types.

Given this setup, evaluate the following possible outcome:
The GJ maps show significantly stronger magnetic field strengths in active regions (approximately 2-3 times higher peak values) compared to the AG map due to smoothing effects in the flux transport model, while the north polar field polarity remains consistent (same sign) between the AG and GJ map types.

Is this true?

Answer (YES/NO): NO